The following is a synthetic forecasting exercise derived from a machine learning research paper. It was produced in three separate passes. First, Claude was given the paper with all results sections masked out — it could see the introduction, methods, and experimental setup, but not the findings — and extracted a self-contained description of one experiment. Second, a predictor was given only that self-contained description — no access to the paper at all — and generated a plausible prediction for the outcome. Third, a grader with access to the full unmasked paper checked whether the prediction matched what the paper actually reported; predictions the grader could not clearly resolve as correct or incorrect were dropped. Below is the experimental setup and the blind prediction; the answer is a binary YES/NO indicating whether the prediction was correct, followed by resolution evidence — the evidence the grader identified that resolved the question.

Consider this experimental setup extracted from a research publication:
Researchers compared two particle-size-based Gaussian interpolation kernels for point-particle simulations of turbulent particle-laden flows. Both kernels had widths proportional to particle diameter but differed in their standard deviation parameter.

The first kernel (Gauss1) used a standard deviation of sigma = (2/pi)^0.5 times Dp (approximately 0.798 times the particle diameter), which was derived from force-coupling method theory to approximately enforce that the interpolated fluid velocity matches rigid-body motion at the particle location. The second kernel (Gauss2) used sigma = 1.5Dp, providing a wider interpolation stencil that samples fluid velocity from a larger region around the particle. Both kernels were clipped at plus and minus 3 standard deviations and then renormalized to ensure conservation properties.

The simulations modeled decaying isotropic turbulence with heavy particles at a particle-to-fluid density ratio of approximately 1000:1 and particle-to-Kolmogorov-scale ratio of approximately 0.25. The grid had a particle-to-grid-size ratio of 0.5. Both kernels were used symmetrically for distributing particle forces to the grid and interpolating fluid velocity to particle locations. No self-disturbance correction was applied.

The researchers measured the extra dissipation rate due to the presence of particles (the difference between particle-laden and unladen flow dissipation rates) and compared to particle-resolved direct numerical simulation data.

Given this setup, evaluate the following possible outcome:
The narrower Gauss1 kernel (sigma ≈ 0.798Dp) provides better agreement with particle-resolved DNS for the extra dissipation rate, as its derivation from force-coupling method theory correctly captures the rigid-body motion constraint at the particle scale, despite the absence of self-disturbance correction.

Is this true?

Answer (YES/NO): NO